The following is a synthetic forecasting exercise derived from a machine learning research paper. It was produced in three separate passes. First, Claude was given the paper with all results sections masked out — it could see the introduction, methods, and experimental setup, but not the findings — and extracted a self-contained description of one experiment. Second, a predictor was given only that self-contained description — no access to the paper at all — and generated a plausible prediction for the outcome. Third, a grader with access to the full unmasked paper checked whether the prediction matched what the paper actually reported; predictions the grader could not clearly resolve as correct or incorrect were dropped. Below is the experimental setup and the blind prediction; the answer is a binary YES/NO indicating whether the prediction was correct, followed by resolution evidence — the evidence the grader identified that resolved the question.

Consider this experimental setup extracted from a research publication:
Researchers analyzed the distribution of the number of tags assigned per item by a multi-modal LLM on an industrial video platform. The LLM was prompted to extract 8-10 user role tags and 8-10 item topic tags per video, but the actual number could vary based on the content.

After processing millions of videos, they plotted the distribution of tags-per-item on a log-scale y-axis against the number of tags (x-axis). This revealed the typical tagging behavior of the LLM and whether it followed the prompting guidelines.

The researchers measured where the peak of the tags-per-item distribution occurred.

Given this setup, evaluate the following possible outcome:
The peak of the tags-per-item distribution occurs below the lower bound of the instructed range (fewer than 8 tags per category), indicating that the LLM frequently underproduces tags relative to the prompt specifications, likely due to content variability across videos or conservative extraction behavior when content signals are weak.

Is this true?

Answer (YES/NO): YES